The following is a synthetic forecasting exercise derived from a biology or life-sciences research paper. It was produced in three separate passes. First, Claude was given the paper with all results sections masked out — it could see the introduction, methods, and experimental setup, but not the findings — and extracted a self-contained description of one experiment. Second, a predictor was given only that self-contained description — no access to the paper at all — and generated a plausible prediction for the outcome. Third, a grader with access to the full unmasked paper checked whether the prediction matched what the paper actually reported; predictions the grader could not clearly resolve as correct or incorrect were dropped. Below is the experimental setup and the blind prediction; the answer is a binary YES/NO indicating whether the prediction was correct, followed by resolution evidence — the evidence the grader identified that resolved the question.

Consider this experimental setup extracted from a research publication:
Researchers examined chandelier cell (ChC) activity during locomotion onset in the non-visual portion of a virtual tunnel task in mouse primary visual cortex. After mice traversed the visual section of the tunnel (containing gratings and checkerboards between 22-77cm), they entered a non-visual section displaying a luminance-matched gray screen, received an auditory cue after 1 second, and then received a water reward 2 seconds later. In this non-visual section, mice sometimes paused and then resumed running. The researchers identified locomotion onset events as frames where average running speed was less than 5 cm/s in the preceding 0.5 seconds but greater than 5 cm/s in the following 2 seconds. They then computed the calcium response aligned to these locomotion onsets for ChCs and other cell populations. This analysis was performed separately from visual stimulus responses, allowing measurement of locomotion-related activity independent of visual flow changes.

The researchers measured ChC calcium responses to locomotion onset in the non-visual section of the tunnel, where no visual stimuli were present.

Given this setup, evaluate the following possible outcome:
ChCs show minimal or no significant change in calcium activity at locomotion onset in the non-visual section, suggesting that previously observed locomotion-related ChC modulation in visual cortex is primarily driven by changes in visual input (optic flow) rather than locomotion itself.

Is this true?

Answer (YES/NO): NO